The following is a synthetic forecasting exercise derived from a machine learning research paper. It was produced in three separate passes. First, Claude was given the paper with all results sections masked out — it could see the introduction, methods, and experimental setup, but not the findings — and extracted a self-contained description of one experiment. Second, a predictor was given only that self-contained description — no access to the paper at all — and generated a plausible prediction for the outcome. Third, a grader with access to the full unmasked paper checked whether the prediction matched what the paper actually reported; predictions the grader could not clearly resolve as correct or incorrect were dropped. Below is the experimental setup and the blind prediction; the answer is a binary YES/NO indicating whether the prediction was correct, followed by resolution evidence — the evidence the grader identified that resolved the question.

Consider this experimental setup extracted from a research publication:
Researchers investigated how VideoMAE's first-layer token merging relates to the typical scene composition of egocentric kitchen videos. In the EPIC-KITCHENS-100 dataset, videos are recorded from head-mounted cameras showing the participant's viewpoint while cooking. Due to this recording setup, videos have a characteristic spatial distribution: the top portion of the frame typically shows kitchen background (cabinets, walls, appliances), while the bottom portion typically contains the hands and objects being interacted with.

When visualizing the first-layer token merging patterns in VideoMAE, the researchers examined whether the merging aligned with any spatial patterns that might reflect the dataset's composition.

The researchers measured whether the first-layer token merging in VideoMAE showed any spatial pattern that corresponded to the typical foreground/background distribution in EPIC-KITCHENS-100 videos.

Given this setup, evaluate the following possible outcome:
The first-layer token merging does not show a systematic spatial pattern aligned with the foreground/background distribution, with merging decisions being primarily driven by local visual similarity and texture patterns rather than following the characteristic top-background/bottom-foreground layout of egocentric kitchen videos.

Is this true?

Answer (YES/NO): NO